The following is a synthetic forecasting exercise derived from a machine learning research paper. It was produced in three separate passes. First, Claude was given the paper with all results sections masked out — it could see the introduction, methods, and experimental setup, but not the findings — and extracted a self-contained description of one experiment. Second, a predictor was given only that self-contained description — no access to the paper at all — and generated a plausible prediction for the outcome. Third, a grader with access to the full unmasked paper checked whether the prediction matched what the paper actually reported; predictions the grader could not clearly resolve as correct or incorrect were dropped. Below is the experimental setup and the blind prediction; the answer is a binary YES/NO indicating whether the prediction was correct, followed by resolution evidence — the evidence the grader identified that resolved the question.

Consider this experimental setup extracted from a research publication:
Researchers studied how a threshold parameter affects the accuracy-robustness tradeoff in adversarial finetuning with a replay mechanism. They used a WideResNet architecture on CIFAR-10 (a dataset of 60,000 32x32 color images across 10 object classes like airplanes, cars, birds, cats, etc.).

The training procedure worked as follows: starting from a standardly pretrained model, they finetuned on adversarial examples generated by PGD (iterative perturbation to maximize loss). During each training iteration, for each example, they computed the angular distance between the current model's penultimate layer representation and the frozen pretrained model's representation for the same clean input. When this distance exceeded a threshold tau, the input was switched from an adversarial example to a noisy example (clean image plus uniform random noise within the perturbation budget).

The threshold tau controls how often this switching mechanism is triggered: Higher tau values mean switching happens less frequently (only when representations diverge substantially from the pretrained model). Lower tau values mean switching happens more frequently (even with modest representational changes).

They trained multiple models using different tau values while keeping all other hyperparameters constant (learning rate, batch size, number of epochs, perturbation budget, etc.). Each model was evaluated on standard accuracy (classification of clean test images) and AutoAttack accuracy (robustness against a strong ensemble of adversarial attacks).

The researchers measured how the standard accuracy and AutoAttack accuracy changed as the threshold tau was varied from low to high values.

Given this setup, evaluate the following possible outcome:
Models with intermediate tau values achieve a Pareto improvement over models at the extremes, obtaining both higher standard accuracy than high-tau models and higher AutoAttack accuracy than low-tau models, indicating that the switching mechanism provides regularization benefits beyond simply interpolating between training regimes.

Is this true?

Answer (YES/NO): NO